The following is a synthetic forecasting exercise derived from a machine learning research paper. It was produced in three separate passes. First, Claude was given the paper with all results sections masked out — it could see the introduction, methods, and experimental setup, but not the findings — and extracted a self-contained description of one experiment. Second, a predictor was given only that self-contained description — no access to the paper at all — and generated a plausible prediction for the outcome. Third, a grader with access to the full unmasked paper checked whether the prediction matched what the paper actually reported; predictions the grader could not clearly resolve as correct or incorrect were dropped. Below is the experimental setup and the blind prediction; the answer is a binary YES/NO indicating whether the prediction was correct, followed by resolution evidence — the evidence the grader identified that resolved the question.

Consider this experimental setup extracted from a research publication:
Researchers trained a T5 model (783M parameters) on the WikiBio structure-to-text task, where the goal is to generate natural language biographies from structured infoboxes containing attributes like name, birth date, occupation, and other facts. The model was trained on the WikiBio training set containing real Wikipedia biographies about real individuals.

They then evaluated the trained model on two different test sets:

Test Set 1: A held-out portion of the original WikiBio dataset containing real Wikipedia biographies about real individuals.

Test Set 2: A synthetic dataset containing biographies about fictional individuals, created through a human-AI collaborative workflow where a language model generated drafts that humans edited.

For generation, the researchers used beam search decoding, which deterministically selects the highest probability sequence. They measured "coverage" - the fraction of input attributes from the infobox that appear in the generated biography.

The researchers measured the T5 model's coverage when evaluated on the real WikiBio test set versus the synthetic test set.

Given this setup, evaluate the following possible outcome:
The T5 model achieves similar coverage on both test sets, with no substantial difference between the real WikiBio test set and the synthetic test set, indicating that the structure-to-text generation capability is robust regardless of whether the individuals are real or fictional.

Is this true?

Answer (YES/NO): YES